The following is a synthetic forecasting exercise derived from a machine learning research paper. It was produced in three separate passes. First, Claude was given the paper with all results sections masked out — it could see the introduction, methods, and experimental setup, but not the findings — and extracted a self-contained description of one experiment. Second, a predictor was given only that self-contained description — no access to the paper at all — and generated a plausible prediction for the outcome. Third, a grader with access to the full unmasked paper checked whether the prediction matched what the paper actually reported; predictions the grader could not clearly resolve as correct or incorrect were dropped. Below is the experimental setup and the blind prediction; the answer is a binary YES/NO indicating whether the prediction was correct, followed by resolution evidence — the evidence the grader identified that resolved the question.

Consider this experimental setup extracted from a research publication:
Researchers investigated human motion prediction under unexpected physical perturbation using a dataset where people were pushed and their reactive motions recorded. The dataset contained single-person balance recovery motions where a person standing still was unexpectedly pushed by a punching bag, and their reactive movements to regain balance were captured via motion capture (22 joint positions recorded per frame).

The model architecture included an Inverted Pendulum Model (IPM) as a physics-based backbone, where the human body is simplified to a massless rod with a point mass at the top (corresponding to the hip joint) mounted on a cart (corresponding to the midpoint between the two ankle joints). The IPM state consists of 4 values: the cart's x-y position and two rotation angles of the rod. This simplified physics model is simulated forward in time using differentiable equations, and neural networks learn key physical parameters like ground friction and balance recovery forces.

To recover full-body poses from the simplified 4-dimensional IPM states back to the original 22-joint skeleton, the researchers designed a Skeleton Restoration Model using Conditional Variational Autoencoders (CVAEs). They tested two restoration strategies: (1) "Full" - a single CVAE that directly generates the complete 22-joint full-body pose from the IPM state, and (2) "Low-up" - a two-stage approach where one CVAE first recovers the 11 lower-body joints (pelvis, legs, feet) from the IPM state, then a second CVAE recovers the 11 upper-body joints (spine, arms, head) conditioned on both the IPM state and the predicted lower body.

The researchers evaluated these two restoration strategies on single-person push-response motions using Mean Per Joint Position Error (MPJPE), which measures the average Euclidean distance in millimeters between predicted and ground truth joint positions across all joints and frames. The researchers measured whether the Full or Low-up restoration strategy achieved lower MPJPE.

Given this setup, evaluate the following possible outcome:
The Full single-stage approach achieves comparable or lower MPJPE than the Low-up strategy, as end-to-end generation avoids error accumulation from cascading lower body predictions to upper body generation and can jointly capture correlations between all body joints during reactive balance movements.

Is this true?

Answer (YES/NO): NO